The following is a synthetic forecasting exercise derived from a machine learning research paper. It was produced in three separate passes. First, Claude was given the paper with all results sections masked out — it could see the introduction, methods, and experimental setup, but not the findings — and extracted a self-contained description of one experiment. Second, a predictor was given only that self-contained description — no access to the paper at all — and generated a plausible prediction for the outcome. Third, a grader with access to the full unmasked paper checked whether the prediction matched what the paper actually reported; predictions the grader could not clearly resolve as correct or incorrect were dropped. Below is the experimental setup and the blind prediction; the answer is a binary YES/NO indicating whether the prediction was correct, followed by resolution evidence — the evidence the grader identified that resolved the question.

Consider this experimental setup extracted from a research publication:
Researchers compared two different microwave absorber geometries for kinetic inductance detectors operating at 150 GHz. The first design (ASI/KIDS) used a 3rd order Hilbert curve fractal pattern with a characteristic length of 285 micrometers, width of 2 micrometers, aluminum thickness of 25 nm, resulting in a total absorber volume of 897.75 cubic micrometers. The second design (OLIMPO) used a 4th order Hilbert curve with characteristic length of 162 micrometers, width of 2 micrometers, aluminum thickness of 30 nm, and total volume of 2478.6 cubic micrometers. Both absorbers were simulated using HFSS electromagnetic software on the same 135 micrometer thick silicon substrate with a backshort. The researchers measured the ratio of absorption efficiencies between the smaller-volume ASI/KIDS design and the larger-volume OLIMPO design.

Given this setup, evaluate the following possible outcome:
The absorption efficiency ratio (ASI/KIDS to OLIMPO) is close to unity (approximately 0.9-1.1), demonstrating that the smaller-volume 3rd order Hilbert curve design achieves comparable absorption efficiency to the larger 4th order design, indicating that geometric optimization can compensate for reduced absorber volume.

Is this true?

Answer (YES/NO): NO